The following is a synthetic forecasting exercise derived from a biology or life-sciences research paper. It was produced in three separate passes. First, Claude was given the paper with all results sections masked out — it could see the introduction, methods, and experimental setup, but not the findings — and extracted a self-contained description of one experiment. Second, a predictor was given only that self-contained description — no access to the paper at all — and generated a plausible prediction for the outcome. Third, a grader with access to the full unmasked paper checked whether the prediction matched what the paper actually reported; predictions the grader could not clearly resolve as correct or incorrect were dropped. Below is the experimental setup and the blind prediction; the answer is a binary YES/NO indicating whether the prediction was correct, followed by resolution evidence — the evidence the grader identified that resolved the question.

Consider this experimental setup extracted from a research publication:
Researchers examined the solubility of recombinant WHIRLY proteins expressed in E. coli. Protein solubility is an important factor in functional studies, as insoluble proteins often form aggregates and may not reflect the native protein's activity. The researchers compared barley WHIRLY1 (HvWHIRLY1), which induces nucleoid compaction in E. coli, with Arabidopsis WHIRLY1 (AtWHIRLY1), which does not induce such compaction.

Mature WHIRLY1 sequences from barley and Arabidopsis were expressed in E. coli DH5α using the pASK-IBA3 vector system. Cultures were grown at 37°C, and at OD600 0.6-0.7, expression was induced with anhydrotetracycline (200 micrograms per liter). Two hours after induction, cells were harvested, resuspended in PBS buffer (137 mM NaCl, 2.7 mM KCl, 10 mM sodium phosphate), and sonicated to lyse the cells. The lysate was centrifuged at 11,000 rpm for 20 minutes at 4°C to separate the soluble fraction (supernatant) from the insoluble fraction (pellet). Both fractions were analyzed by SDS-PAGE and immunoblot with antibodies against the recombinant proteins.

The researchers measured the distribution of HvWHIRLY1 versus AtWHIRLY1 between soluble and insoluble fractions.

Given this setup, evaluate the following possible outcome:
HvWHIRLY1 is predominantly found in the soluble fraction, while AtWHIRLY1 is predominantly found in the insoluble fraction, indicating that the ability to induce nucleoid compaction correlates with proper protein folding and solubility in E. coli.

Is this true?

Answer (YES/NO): NO